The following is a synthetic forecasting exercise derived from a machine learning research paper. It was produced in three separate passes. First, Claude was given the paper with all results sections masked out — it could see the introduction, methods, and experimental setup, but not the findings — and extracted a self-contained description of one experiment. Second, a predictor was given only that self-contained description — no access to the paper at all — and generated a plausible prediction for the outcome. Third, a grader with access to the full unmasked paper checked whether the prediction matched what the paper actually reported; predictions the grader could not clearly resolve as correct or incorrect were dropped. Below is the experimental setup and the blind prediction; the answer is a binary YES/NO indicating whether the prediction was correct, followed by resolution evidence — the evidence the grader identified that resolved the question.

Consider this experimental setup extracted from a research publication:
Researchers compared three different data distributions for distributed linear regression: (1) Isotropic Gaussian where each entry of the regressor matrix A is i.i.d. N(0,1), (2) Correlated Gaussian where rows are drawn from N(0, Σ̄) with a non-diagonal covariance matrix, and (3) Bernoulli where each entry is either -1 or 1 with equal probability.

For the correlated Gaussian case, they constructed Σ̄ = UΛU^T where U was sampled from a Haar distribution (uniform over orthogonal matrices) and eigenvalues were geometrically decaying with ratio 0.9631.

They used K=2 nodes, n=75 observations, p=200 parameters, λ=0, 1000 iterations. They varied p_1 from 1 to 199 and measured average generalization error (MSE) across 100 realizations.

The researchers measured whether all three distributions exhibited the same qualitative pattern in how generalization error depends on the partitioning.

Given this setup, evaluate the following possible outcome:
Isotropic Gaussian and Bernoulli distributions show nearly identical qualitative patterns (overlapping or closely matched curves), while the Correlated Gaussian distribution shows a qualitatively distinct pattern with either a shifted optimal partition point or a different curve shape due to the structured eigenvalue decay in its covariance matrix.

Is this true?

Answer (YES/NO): NO